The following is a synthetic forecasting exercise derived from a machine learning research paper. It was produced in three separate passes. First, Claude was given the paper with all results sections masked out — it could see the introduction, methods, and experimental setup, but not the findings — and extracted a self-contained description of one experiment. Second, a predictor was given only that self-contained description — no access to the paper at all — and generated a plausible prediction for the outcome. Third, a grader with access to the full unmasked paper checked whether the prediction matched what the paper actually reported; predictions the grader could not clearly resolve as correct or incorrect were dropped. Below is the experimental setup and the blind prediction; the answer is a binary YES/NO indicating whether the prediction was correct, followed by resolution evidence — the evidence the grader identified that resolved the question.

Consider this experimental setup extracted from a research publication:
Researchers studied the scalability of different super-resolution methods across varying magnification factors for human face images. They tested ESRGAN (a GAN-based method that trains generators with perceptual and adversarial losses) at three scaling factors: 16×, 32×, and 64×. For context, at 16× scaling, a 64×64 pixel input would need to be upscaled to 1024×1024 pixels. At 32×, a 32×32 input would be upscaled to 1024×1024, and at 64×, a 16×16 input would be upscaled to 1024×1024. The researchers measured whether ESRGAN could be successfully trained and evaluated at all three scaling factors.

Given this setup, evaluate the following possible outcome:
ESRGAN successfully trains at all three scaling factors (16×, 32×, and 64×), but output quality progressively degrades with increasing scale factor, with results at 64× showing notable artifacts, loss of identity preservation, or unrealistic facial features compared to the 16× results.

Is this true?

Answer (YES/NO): NO